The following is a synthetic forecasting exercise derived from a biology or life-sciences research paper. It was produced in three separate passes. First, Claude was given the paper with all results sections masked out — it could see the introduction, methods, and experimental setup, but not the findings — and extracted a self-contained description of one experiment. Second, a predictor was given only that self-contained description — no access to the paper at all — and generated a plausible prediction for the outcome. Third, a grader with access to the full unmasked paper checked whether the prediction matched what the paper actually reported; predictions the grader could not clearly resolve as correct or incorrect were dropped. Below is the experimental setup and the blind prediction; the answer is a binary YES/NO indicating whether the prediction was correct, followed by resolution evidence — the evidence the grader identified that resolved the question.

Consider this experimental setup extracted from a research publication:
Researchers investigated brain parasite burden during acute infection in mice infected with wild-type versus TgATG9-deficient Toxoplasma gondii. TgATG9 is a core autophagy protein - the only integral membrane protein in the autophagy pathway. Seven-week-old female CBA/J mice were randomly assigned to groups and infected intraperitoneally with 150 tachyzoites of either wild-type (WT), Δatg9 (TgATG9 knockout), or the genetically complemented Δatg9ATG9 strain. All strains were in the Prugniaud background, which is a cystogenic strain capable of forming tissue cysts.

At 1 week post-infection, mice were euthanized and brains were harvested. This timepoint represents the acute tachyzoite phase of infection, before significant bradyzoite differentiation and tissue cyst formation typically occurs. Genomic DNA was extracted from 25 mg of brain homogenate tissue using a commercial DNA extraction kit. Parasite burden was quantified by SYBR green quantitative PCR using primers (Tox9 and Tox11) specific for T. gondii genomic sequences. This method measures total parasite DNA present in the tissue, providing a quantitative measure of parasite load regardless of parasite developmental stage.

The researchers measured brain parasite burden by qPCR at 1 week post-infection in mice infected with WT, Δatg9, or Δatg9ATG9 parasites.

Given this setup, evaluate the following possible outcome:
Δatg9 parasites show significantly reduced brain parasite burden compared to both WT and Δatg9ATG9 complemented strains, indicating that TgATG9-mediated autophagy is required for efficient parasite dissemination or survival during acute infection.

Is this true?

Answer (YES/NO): NO